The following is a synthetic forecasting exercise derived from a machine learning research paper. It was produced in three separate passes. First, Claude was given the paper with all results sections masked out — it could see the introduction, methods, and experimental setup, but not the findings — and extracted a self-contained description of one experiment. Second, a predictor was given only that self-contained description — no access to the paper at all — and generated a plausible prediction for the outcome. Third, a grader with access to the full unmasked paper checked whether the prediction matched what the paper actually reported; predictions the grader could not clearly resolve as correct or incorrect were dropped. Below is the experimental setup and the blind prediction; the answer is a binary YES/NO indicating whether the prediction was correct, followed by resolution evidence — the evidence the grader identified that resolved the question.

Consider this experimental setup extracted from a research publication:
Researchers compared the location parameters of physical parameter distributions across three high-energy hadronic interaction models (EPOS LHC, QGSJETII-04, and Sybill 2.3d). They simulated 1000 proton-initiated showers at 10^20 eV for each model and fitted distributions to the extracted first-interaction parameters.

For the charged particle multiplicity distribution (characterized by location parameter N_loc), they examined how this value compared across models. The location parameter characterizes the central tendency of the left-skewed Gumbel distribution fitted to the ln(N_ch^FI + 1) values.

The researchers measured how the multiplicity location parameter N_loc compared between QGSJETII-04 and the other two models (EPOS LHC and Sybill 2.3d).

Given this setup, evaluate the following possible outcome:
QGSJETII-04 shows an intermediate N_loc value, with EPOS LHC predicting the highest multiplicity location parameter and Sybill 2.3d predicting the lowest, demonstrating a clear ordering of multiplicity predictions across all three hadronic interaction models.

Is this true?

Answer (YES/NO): NO